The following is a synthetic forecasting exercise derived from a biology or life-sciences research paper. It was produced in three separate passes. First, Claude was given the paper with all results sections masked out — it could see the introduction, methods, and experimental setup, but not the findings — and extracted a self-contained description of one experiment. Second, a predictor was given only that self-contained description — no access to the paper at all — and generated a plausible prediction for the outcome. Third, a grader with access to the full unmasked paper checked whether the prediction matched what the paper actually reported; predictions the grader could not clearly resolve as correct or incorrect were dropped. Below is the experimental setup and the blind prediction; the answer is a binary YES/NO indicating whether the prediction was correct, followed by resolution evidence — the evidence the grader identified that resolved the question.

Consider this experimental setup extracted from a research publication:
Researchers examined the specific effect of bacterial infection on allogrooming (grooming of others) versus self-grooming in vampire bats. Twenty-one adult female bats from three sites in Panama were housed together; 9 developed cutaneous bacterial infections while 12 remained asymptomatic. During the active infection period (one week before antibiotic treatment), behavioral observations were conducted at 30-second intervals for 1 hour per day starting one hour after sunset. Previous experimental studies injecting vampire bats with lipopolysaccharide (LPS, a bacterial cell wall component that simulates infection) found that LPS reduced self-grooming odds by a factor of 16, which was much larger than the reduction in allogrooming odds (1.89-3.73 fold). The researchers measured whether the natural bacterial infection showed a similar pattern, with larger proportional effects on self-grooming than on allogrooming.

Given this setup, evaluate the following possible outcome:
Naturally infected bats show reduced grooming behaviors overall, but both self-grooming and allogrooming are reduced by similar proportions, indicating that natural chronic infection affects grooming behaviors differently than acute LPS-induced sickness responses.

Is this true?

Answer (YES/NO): NO